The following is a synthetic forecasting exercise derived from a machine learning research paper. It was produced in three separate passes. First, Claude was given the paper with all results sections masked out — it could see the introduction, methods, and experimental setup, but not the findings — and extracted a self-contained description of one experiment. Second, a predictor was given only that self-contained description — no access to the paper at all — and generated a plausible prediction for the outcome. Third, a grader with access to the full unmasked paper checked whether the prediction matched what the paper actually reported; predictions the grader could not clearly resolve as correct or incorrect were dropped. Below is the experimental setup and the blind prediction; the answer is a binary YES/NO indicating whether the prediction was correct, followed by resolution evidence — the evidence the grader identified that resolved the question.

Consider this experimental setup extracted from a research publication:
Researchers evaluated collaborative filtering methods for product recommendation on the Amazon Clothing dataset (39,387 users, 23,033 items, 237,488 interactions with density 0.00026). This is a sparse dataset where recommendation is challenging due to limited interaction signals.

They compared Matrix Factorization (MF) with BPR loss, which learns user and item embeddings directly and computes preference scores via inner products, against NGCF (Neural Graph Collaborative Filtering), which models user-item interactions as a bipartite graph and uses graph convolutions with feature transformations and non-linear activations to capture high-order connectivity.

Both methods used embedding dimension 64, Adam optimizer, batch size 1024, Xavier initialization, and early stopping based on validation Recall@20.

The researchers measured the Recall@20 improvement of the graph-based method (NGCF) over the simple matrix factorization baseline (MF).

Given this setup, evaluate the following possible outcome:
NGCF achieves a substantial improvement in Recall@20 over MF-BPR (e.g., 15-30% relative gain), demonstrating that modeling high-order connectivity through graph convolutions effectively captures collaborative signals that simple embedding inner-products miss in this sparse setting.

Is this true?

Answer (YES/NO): NO